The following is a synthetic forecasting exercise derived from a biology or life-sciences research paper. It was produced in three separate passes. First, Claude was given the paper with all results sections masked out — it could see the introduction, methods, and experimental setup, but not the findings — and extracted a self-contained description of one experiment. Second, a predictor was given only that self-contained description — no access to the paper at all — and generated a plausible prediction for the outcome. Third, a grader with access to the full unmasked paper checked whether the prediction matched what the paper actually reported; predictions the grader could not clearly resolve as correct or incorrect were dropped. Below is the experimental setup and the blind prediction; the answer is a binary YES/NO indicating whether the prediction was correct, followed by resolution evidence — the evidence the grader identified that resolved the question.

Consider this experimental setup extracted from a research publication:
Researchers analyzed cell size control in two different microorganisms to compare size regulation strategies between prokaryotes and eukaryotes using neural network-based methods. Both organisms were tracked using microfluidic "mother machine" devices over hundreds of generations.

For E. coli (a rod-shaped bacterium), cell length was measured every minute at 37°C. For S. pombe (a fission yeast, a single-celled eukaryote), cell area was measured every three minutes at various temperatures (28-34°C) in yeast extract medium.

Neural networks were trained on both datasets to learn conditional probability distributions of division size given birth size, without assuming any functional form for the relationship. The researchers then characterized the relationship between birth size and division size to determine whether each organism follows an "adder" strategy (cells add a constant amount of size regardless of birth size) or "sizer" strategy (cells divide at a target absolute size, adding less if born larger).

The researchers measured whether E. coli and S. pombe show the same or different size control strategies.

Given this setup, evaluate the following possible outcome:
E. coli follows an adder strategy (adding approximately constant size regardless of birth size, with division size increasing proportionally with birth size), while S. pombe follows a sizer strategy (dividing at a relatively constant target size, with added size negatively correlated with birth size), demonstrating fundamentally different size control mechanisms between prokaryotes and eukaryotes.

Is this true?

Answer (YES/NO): NO